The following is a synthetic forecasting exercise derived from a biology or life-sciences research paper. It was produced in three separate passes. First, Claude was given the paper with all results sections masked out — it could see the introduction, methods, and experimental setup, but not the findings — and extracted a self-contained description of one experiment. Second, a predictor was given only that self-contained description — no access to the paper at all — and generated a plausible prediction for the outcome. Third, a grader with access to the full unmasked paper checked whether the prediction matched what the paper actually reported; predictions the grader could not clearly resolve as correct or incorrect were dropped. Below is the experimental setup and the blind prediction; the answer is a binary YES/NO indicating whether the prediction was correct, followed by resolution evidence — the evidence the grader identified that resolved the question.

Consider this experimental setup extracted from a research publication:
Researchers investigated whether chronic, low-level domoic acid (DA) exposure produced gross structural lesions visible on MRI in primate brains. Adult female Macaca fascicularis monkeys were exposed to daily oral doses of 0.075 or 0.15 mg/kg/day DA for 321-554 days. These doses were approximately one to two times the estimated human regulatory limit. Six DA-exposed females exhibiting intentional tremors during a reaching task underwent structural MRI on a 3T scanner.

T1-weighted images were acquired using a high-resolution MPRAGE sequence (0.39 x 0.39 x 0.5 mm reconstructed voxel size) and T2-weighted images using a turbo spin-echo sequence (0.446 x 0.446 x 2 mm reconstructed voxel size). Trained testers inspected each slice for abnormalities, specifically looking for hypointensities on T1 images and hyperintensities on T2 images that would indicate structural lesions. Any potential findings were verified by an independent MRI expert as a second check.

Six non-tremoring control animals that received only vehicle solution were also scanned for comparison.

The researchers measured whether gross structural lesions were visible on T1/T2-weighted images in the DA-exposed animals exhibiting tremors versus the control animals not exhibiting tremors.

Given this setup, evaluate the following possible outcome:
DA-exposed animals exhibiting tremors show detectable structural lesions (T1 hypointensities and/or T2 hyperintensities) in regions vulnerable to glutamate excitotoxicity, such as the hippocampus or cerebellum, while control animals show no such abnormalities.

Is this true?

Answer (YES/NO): NO